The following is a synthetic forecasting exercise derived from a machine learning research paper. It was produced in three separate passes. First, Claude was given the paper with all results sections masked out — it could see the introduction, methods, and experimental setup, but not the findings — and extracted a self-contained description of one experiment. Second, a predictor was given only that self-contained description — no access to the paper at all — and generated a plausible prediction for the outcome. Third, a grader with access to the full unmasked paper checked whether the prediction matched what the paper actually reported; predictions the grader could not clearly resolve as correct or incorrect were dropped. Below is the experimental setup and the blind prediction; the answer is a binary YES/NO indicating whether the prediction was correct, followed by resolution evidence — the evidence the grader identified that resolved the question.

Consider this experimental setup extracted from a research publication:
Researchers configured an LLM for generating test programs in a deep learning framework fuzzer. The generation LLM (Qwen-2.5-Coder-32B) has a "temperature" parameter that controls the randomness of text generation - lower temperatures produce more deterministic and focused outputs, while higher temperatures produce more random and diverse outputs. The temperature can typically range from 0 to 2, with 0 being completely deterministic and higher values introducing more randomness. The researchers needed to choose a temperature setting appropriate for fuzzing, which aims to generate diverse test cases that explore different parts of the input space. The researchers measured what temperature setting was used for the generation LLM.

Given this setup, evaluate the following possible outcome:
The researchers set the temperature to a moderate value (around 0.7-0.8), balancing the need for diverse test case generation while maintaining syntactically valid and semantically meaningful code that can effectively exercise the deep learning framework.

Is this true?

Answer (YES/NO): NO